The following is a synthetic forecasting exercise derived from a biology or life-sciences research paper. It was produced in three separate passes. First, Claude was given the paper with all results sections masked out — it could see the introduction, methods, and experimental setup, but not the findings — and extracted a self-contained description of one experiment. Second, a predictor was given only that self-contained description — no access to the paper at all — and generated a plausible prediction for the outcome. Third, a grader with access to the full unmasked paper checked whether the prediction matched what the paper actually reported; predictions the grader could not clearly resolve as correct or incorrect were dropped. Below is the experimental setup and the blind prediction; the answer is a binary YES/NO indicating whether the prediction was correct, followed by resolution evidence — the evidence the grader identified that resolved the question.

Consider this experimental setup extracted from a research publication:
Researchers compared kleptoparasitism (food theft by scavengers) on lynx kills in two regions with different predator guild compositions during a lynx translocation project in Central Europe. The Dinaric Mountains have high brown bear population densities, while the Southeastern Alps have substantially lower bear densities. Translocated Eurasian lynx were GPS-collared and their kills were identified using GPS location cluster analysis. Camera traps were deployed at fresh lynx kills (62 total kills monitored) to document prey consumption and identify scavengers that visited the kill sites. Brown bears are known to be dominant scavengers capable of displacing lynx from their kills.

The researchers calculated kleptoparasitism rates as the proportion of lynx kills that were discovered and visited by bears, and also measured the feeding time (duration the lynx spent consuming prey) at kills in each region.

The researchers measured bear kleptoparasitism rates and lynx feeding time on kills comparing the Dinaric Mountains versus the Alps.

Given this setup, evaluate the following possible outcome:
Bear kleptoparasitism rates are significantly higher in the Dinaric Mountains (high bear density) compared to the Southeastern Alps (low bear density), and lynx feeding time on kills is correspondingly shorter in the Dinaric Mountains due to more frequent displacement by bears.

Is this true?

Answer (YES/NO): YES